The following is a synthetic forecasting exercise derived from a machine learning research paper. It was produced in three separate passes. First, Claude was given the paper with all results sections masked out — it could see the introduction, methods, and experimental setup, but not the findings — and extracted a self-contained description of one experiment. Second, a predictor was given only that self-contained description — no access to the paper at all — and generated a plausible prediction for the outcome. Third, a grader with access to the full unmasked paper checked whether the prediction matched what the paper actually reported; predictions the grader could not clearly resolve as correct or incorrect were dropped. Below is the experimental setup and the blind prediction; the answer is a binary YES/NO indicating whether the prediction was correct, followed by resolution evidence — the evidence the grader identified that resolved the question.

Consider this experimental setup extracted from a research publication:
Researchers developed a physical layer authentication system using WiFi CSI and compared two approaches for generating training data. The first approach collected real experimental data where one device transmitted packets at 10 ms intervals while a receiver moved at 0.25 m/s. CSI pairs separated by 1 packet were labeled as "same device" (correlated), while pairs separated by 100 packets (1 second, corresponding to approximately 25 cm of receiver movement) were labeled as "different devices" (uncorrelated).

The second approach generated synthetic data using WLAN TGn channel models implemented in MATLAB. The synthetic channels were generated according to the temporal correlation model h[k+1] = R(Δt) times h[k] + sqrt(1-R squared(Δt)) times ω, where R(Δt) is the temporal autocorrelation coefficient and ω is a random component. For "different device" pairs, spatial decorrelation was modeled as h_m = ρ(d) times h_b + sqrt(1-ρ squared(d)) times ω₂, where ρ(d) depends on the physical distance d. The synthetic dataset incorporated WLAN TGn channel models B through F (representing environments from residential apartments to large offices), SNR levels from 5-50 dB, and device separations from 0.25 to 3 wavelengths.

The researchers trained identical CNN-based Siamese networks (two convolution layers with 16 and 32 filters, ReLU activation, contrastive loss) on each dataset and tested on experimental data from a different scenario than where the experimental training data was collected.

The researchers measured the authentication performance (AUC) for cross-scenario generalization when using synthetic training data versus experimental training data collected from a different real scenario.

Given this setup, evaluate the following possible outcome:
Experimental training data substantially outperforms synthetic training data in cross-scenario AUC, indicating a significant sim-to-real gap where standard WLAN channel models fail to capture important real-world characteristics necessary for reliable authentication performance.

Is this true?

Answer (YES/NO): NO